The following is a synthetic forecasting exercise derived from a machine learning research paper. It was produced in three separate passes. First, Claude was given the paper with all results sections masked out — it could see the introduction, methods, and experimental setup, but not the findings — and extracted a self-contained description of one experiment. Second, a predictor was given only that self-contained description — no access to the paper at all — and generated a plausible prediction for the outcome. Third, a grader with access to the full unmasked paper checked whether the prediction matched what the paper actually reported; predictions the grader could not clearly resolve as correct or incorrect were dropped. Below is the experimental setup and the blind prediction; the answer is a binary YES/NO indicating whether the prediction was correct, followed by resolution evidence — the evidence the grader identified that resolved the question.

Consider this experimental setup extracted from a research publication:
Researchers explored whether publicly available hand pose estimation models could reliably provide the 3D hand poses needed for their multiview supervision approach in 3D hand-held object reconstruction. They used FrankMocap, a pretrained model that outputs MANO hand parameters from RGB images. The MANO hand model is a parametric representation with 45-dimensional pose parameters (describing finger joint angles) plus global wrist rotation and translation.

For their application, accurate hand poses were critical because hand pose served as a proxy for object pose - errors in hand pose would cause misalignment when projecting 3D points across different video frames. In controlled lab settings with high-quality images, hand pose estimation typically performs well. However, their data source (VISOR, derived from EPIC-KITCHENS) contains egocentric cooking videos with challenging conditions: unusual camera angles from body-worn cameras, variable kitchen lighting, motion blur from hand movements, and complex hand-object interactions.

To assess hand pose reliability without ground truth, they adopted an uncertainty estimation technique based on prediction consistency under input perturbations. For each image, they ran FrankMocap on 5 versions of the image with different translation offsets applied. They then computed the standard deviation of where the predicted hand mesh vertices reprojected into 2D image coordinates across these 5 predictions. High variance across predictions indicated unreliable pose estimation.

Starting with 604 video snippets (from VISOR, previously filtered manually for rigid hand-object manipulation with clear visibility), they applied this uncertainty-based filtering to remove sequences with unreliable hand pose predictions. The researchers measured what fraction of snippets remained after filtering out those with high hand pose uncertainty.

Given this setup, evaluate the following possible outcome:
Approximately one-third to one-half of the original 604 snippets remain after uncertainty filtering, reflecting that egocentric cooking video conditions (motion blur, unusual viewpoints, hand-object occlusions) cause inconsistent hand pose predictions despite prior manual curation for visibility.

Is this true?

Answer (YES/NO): NO